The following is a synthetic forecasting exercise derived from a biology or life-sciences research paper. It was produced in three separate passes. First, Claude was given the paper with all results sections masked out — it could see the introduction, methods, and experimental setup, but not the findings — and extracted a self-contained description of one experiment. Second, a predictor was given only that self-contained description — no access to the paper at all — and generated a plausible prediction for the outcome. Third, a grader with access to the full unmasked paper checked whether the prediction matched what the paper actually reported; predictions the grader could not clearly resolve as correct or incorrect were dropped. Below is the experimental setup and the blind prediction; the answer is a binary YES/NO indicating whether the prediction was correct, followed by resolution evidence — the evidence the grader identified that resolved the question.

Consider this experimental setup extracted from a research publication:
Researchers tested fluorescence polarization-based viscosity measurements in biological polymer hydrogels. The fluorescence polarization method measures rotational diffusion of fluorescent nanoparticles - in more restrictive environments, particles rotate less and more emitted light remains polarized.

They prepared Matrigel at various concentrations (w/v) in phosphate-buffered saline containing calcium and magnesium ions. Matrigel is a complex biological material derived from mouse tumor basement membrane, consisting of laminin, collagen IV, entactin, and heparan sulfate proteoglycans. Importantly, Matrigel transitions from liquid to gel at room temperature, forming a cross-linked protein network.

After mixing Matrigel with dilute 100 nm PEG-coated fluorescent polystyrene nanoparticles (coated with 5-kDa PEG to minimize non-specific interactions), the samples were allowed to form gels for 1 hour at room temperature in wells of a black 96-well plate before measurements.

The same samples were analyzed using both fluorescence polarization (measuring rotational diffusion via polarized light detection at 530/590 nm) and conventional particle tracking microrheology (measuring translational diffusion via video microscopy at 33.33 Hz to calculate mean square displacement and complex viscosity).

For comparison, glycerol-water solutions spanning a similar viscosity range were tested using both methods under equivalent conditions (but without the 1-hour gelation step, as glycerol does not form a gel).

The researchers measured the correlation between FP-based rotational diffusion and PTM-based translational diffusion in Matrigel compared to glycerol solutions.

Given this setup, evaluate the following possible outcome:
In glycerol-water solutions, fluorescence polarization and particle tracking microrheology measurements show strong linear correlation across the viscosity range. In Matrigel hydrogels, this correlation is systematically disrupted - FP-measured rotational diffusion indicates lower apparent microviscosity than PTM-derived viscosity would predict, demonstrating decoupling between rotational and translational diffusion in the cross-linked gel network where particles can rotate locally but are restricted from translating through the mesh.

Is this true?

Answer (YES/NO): NO